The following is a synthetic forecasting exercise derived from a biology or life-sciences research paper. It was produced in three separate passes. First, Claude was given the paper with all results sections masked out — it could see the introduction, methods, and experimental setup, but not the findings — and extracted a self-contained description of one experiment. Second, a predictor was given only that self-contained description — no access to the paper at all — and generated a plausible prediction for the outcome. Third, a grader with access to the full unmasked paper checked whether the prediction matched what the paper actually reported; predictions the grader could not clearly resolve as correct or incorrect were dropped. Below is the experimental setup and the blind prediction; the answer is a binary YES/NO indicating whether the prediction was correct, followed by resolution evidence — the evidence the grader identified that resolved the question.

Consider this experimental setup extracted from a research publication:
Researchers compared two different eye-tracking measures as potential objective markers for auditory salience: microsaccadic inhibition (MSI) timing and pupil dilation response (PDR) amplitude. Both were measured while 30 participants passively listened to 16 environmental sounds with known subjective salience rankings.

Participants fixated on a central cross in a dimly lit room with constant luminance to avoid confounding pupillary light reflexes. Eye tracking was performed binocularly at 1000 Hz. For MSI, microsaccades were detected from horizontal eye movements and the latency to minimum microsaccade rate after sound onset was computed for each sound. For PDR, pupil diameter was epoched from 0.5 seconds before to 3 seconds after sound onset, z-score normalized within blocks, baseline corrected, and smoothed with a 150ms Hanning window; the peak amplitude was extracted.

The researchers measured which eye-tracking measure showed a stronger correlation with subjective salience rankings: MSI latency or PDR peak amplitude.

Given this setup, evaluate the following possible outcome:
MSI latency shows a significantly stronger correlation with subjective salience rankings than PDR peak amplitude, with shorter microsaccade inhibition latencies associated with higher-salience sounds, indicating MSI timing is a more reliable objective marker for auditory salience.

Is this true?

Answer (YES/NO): YES